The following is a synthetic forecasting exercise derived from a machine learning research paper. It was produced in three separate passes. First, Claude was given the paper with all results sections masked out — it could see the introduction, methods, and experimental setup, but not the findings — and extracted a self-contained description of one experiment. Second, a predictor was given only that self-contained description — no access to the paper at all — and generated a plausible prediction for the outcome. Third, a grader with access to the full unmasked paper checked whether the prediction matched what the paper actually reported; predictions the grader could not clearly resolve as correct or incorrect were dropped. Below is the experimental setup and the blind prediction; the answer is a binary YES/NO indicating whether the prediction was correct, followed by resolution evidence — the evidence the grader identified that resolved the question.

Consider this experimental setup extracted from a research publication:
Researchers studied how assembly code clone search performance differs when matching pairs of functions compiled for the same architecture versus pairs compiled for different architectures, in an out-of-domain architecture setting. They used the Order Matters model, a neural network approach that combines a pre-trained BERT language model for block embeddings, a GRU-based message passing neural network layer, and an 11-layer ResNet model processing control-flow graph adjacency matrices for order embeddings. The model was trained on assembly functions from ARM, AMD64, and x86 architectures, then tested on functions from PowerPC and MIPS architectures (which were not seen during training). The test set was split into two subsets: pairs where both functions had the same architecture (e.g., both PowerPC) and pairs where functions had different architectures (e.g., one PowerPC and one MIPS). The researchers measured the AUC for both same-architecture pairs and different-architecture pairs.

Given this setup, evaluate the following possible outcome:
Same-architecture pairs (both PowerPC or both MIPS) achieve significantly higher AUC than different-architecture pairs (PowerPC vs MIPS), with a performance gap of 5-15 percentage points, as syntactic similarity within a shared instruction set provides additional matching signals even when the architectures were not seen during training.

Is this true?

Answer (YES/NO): NO